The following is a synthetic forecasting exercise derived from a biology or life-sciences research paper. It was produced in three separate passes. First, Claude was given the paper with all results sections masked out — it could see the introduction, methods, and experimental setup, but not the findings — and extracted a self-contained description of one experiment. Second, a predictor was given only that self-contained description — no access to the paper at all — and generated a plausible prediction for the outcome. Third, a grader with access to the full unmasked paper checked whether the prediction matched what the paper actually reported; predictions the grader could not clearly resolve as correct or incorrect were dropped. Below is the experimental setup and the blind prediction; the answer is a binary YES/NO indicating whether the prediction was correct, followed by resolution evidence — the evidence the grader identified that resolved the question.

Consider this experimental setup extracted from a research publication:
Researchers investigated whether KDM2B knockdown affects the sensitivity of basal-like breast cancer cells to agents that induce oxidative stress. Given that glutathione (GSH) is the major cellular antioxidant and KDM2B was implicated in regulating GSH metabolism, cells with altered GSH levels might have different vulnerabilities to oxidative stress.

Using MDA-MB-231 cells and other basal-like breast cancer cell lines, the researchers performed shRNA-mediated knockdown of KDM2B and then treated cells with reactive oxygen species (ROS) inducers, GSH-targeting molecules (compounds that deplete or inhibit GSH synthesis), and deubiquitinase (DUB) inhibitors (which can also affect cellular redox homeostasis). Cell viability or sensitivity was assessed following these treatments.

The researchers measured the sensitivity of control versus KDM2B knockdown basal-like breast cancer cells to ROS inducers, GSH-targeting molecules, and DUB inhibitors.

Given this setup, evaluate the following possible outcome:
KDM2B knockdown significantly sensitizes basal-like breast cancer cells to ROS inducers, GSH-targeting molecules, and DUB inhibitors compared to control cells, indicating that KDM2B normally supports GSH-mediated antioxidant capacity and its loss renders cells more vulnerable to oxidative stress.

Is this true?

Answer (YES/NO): YES